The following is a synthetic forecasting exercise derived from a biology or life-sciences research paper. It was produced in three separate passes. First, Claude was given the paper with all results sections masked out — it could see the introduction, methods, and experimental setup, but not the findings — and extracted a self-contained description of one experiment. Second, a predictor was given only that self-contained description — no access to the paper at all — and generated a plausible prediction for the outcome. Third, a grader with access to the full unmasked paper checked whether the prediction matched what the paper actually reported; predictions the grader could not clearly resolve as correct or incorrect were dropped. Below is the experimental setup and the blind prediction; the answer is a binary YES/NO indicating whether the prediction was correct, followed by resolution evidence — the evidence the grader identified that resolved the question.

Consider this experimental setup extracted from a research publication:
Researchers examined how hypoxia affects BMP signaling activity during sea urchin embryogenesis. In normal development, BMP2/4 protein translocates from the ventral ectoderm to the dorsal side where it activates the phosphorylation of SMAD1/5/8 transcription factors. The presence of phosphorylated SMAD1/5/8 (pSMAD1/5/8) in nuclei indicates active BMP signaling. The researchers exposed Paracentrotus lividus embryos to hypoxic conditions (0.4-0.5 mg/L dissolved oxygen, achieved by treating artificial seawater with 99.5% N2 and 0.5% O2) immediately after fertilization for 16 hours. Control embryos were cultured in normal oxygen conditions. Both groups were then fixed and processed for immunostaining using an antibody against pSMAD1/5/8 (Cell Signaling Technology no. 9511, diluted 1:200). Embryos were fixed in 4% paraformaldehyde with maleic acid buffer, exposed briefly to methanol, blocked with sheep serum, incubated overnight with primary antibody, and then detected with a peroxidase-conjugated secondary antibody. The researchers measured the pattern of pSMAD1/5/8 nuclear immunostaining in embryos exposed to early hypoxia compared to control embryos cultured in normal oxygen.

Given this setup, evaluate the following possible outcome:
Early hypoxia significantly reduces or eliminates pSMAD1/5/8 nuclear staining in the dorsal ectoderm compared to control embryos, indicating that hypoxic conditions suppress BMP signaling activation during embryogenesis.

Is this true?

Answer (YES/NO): YES